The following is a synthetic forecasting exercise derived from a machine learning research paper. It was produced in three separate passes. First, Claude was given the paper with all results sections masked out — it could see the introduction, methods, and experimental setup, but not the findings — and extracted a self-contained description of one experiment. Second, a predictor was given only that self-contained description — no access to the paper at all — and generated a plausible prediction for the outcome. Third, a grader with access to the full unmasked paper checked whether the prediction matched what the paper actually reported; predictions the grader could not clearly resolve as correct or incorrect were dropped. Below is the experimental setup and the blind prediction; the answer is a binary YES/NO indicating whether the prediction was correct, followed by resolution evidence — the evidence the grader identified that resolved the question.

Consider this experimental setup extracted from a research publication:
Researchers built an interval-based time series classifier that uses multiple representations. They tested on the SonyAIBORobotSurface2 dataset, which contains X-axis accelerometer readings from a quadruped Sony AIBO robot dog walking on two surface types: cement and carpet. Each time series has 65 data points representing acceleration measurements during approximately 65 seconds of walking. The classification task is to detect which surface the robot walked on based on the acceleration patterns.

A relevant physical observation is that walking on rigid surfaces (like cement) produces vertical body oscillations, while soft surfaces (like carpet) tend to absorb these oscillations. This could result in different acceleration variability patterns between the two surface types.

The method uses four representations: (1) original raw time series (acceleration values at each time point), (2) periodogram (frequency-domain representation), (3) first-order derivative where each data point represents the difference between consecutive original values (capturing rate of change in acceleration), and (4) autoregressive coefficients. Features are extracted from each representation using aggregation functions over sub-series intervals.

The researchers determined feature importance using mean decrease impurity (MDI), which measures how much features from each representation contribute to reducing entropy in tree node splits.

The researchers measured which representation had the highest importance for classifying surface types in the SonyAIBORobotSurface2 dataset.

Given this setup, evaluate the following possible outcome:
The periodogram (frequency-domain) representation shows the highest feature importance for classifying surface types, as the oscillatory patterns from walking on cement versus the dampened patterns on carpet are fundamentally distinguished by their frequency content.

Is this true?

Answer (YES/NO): NO